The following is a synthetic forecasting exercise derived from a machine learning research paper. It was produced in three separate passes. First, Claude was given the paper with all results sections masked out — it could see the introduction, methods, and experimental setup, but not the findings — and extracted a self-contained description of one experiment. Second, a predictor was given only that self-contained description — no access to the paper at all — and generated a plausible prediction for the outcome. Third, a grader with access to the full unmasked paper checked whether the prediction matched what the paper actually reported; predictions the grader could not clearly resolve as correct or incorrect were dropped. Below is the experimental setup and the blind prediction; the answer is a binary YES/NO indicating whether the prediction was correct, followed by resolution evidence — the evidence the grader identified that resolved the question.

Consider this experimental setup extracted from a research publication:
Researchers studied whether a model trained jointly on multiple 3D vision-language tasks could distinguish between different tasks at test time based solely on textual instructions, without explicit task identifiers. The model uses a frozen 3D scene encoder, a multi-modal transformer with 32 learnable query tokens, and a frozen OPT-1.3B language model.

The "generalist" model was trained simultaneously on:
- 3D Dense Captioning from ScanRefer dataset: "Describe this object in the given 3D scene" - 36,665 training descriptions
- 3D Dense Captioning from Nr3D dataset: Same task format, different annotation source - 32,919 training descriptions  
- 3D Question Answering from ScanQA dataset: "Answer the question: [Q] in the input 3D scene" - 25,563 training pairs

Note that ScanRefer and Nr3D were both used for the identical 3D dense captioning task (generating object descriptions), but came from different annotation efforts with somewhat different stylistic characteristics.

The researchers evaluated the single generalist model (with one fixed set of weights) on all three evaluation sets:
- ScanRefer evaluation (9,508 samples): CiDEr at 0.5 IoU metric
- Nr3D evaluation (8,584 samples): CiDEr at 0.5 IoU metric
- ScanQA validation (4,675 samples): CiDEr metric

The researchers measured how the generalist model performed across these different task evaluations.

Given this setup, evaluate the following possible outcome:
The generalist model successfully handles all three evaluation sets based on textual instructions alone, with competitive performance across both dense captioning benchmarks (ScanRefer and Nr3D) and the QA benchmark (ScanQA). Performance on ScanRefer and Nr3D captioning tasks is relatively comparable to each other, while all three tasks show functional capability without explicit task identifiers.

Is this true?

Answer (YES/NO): NO